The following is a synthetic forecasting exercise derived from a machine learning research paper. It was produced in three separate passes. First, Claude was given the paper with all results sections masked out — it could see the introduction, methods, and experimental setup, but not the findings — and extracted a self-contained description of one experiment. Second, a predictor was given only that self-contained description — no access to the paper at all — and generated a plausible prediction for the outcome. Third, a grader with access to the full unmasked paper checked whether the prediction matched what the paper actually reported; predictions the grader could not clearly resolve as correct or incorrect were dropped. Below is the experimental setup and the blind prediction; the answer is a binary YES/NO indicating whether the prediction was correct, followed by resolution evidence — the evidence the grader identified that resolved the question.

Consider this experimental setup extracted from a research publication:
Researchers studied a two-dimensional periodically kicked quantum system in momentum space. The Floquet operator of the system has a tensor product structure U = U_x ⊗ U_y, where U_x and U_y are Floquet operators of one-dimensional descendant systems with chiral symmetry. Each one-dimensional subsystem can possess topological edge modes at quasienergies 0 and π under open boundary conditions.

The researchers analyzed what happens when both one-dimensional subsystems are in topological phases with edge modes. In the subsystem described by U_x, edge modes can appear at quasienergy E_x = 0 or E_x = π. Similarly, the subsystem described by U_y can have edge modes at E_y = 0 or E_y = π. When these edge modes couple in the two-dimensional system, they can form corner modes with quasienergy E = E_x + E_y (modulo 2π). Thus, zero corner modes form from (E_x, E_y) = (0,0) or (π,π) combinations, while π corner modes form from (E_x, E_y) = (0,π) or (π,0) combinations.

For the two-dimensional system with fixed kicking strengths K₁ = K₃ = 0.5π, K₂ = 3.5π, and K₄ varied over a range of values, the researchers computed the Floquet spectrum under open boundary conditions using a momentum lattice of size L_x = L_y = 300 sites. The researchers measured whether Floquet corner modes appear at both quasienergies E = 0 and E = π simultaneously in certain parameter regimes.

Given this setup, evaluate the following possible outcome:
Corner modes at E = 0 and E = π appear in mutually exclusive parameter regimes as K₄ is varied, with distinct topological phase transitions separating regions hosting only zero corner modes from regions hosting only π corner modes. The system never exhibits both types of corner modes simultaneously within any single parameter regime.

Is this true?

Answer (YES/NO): NO